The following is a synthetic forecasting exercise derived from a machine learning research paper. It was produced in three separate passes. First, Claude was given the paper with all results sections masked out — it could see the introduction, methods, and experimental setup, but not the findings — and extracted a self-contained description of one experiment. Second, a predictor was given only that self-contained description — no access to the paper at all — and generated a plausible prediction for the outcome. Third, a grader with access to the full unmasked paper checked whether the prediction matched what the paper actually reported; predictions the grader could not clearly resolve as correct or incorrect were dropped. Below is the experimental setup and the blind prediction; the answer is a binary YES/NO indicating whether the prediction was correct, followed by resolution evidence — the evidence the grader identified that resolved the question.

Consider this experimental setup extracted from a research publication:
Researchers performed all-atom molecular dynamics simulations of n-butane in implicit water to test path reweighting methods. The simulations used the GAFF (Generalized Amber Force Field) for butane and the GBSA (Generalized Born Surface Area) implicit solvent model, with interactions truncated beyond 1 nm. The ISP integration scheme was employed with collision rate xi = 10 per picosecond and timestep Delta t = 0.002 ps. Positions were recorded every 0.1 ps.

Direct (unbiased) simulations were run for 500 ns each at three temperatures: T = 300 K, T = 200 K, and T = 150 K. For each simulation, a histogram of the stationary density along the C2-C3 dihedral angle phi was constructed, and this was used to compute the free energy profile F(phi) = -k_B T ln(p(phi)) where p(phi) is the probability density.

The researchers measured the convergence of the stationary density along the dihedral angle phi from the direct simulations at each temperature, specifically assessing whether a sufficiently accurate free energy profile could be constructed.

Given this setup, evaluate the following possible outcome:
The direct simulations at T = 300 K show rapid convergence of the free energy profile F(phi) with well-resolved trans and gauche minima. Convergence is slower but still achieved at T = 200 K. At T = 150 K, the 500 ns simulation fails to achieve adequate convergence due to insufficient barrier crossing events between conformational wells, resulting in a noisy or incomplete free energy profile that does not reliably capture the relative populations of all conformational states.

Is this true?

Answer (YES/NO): YES